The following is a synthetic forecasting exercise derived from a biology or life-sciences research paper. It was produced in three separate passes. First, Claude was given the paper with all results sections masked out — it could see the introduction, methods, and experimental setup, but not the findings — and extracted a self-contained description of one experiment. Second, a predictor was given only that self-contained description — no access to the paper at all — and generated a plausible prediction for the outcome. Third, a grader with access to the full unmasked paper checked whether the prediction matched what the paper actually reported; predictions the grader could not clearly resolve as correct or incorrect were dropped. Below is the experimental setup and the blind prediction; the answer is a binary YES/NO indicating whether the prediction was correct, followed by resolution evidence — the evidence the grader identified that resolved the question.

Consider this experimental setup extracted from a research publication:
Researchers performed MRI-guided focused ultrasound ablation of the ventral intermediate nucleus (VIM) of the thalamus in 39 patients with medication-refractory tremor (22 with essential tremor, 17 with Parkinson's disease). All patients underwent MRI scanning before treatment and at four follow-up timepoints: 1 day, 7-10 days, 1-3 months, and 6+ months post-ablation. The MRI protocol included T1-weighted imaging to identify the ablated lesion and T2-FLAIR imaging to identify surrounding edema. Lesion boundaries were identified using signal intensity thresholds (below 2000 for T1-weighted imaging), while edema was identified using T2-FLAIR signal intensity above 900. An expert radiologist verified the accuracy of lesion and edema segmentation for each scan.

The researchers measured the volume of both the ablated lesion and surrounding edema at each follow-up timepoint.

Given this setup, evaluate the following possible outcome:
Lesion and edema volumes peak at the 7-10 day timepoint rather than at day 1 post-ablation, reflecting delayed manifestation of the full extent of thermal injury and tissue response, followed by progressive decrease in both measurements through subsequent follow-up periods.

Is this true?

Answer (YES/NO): NO